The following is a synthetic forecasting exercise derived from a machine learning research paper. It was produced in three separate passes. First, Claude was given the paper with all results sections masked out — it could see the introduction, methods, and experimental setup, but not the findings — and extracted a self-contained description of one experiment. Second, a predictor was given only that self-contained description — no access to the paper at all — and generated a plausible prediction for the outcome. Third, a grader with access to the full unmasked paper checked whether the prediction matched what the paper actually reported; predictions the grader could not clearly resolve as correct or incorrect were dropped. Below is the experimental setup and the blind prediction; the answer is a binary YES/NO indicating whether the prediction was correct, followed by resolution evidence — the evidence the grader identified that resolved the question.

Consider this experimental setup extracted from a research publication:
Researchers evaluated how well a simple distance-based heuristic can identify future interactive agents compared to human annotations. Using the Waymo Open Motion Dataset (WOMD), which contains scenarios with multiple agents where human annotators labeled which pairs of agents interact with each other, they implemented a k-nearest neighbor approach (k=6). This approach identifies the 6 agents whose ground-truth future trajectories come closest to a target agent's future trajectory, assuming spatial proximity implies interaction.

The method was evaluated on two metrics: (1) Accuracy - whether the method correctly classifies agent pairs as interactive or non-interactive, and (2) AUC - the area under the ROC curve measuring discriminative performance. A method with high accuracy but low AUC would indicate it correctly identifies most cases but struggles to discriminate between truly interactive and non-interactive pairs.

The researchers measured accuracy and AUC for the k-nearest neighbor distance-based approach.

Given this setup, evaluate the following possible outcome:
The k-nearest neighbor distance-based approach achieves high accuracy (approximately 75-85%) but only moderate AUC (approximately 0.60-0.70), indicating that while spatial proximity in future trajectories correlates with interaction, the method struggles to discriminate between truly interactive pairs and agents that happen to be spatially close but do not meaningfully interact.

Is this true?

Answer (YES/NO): NO